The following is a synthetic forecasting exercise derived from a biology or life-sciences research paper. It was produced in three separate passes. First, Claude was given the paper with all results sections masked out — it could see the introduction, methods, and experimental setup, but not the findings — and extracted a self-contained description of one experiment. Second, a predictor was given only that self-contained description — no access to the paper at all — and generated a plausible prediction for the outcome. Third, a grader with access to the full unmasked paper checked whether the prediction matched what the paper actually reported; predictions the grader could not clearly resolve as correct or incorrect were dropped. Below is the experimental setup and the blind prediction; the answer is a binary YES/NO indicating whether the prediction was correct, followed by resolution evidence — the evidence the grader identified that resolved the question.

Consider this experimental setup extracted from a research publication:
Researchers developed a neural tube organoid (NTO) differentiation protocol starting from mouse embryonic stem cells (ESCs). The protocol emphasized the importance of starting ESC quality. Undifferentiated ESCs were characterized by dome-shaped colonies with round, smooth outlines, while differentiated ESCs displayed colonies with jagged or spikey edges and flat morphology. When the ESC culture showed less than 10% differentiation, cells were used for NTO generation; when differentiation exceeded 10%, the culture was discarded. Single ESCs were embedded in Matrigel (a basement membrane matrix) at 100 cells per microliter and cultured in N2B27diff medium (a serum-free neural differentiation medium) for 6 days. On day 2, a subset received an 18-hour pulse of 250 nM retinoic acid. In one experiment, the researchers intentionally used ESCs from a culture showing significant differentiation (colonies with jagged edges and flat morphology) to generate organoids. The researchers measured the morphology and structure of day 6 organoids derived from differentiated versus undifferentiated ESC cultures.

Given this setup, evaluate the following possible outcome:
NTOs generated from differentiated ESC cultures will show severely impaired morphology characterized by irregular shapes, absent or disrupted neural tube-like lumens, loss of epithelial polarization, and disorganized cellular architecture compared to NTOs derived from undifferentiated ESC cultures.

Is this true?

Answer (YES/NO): NO